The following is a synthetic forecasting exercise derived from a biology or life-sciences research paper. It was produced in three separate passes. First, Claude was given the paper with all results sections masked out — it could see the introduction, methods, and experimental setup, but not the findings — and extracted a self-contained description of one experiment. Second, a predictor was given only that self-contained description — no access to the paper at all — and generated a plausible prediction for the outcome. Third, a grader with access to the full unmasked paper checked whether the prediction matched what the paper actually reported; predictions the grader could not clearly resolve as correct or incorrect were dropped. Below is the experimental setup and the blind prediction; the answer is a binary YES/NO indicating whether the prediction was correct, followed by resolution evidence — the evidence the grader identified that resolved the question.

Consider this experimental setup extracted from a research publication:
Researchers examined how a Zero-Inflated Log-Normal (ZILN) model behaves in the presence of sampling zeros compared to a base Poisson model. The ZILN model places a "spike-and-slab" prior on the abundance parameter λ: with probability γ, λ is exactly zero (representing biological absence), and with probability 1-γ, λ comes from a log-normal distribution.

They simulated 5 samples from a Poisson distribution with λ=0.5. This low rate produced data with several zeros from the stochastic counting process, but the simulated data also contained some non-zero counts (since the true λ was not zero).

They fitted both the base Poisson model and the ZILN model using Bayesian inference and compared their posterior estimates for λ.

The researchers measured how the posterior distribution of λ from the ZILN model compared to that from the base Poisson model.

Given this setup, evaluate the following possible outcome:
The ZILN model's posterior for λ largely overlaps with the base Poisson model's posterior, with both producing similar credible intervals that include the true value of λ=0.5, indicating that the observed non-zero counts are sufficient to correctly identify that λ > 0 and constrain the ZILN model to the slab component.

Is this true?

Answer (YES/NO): YES